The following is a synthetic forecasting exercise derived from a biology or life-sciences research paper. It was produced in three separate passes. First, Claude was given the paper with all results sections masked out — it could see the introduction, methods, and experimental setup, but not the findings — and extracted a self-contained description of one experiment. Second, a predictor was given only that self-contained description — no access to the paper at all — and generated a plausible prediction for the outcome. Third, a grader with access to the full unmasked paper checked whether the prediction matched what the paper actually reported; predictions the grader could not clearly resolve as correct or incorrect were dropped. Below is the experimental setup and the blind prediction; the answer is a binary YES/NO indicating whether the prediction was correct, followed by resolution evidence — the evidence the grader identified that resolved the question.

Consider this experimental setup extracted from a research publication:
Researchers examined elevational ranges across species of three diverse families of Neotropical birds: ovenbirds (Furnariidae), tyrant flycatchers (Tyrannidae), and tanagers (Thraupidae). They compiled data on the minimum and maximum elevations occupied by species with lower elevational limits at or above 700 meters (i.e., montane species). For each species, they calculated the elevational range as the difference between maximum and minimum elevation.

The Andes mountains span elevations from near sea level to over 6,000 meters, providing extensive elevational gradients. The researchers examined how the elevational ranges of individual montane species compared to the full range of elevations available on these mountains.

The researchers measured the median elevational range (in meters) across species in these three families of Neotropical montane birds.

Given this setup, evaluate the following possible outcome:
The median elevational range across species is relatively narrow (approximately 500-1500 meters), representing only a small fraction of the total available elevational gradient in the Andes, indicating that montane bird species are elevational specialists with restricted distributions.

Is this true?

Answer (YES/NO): YES